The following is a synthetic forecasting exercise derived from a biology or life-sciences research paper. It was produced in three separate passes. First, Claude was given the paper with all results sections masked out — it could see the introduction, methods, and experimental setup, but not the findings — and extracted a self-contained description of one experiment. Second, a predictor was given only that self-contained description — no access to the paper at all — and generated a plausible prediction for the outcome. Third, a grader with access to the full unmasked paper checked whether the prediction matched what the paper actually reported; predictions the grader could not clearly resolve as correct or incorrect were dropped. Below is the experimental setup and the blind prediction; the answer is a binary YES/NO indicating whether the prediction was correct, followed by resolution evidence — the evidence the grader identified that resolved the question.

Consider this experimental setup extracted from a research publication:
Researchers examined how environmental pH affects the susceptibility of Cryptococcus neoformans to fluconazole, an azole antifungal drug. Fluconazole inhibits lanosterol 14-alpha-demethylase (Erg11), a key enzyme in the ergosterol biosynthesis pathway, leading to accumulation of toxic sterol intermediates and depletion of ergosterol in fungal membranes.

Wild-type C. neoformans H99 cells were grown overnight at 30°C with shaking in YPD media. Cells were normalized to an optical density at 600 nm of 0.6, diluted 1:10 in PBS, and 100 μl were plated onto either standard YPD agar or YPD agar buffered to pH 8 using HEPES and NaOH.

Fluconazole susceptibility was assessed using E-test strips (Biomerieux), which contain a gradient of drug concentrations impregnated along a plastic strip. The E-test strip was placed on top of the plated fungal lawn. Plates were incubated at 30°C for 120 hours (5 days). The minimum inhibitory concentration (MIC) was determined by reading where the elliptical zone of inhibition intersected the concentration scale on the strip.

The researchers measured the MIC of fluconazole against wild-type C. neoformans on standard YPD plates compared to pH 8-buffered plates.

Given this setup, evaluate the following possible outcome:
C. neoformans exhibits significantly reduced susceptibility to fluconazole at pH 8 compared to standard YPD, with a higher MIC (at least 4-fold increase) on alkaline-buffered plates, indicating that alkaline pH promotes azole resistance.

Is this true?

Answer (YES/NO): NO